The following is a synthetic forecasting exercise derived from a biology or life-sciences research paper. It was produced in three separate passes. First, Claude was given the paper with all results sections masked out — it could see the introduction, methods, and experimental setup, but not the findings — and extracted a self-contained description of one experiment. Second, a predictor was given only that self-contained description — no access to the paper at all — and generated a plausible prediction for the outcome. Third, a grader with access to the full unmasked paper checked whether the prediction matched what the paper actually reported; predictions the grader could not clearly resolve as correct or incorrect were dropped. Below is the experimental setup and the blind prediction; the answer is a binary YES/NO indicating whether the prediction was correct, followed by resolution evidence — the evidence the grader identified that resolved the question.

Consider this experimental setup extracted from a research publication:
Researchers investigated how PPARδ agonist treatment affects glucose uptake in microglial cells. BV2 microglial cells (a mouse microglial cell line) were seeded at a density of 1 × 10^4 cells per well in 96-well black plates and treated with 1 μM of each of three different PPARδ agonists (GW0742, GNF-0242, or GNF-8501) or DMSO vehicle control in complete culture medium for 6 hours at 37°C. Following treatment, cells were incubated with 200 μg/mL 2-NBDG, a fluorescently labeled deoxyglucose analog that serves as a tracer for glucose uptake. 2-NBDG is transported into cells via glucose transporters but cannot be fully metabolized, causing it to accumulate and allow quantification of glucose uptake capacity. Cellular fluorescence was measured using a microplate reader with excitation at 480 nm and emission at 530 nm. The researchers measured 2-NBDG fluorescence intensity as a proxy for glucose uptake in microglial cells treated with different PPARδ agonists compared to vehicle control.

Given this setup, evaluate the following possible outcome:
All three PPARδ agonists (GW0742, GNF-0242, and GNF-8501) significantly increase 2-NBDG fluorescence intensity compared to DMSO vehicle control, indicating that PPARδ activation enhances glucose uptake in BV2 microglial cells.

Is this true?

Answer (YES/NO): NO